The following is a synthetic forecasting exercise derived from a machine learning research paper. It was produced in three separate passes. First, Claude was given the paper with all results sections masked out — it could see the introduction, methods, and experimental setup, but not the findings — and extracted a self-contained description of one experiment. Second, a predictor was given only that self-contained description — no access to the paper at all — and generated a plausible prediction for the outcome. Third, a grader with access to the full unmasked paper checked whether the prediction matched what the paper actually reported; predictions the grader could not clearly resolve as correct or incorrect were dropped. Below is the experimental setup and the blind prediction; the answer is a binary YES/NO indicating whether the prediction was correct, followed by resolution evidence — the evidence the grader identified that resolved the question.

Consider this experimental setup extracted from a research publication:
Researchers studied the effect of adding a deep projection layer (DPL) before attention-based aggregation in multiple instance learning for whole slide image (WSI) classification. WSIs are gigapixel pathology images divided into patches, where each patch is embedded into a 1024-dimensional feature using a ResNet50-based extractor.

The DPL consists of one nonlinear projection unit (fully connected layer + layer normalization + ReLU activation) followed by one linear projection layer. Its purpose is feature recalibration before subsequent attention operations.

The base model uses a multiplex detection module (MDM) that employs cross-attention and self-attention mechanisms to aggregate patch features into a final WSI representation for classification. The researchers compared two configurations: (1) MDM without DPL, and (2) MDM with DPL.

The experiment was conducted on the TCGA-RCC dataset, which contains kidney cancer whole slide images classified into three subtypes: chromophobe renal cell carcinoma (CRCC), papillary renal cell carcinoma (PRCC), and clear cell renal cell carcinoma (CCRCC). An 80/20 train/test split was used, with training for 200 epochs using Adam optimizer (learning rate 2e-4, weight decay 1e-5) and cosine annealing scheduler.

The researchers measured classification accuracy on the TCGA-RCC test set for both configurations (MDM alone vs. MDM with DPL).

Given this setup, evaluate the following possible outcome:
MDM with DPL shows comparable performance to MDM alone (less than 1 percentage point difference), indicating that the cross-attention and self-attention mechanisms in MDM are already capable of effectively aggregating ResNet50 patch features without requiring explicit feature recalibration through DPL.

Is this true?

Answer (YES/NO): NO